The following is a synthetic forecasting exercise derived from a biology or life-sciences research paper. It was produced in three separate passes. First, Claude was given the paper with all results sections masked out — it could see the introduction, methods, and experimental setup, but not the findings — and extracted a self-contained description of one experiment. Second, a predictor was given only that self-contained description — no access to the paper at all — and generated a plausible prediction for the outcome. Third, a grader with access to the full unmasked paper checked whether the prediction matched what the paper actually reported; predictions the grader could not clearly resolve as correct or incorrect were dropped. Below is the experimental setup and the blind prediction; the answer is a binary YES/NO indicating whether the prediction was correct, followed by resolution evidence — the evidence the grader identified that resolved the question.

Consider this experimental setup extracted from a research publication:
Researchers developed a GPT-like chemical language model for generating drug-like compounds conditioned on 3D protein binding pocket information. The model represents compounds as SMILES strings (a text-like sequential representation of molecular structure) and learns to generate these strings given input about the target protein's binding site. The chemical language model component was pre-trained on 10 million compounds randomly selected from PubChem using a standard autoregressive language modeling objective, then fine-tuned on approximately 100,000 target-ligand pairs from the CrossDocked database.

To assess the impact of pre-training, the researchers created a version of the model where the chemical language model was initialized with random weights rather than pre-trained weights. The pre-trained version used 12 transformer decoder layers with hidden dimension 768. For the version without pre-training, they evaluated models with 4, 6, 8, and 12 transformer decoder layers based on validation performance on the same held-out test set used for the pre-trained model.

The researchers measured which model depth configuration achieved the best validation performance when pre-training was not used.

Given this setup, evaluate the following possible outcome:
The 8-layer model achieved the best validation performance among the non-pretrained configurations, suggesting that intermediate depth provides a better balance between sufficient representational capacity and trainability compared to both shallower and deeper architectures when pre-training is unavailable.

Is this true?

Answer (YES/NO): NO